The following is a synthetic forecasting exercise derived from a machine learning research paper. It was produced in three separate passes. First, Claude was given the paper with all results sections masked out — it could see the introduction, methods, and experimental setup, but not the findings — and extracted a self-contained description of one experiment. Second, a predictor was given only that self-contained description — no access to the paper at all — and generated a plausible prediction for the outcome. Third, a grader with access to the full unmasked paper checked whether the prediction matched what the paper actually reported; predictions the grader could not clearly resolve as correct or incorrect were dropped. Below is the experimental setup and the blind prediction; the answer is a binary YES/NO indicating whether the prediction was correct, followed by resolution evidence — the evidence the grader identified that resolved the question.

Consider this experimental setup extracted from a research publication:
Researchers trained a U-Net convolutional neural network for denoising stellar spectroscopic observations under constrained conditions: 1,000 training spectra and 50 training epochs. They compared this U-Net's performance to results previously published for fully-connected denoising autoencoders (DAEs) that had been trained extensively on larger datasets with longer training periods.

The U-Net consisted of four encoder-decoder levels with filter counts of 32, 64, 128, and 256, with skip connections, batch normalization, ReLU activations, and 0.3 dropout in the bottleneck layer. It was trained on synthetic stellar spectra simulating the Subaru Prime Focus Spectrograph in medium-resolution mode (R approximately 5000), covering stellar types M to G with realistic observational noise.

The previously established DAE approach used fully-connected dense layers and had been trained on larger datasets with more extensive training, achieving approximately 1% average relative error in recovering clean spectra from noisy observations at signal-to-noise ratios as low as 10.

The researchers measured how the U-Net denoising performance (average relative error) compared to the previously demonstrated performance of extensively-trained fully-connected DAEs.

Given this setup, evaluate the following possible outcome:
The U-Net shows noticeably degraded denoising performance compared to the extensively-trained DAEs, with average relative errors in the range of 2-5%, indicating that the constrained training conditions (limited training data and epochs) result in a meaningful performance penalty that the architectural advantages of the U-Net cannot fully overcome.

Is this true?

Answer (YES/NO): NO